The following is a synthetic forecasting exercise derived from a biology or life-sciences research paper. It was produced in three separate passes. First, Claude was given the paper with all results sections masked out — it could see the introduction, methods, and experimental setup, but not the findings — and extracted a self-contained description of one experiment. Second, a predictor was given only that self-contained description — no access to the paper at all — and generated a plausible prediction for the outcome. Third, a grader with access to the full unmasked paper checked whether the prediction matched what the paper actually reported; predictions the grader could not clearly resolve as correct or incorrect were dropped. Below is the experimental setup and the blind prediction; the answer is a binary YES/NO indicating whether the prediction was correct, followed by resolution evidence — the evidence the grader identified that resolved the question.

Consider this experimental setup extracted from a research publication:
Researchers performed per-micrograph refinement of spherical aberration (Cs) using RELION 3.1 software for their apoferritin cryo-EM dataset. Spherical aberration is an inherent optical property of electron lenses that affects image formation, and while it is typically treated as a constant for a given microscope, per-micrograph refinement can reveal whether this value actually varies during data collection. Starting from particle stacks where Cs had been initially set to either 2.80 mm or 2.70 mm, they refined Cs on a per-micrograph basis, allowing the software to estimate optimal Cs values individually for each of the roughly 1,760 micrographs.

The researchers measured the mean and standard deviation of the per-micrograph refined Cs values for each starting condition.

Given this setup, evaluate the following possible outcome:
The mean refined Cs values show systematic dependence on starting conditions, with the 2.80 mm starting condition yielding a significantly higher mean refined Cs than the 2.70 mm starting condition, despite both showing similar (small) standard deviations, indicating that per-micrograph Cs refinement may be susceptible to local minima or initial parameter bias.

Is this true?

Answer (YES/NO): YES